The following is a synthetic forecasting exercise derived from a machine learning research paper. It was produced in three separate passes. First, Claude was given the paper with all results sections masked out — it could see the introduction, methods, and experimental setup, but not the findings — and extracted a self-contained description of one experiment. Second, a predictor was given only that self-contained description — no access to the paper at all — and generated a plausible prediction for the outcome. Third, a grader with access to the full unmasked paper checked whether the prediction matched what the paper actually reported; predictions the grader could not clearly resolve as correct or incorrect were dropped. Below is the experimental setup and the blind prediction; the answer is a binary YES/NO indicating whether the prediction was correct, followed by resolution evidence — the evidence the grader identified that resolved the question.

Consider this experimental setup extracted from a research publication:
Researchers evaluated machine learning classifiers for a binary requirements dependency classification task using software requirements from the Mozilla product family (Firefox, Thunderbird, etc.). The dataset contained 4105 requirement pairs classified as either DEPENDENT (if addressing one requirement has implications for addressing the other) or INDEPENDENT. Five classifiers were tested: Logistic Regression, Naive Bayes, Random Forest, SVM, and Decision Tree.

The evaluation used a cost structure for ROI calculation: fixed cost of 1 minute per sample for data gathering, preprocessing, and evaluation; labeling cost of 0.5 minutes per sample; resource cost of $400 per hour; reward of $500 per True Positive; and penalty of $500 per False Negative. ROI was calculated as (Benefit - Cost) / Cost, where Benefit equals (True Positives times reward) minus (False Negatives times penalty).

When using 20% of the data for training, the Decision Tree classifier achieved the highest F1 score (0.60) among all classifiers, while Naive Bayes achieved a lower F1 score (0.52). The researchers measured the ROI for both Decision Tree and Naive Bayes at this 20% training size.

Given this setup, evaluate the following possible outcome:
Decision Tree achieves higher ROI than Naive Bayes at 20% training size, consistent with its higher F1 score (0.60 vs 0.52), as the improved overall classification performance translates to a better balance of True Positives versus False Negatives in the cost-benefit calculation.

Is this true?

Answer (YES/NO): NO